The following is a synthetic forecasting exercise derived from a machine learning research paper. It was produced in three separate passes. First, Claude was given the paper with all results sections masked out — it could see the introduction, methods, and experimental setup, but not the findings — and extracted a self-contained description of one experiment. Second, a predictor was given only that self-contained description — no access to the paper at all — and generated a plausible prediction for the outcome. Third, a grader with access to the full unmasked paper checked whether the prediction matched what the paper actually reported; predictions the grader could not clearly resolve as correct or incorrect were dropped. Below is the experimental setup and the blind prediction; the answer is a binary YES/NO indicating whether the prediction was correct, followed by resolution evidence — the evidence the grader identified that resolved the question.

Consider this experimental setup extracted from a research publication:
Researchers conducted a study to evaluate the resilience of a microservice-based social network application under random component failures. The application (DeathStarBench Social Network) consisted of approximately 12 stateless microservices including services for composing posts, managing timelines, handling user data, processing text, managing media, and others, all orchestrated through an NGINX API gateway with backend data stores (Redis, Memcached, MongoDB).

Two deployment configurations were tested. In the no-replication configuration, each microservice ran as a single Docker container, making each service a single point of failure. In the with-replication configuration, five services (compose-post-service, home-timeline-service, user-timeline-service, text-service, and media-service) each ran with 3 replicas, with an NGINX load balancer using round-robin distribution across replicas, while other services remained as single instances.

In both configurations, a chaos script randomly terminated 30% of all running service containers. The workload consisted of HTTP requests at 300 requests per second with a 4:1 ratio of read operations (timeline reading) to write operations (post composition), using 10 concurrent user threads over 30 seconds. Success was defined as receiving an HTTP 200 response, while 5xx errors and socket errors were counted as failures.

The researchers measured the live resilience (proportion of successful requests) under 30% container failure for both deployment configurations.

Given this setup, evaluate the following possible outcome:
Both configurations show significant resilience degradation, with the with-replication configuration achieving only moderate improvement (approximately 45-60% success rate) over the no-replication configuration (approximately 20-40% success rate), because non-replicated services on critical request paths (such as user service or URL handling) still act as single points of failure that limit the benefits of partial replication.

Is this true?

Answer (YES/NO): NO